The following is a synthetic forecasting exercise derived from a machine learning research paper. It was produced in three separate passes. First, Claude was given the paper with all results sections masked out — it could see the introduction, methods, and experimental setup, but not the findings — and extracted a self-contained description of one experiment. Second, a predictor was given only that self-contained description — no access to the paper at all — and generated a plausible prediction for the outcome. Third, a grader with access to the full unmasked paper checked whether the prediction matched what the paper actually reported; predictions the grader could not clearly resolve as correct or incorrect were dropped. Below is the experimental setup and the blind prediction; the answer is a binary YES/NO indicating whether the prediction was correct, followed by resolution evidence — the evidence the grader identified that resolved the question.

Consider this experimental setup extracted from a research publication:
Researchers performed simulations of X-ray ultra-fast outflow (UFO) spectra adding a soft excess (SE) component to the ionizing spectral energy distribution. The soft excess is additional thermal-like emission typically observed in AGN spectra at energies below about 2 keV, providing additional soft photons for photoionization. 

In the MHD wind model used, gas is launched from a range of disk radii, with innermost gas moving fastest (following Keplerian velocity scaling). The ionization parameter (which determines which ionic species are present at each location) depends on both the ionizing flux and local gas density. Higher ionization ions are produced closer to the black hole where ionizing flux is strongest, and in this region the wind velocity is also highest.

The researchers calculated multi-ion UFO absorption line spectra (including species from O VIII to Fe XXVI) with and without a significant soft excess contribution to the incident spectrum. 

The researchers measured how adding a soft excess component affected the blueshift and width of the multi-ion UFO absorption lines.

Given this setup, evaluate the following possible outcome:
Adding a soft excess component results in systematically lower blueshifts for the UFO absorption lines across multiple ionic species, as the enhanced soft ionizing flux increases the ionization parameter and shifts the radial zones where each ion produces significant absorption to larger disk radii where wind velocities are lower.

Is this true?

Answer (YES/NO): NO